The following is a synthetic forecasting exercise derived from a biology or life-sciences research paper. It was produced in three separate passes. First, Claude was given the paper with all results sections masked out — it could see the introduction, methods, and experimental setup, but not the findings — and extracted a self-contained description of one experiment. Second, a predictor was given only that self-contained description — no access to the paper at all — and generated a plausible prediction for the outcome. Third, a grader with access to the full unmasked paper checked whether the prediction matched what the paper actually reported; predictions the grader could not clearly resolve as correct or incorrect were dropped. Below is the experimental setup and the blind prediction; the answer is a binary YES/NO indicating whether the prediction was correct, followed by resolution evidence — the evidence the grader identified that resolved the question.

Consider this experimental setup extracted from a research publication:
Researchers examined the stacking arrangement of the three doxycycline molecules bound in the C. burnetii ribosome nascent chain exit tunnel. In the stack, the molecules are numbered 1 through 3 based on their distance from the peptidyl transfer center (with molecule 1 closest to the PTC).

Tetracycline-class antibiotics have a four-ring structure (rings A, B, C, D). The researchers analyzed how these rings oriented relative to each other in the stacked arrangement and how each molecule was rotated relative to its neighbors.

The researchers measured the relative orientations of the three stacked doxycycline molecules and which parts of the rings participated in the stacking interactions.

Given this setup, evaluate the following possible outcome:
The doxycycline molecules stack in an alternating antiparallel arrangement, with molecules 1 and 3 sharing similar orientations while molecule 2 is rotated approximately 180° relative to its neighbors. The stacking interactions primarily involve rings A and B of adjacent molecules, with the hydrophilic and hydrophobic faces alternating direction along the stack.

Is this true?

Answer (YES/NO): NO